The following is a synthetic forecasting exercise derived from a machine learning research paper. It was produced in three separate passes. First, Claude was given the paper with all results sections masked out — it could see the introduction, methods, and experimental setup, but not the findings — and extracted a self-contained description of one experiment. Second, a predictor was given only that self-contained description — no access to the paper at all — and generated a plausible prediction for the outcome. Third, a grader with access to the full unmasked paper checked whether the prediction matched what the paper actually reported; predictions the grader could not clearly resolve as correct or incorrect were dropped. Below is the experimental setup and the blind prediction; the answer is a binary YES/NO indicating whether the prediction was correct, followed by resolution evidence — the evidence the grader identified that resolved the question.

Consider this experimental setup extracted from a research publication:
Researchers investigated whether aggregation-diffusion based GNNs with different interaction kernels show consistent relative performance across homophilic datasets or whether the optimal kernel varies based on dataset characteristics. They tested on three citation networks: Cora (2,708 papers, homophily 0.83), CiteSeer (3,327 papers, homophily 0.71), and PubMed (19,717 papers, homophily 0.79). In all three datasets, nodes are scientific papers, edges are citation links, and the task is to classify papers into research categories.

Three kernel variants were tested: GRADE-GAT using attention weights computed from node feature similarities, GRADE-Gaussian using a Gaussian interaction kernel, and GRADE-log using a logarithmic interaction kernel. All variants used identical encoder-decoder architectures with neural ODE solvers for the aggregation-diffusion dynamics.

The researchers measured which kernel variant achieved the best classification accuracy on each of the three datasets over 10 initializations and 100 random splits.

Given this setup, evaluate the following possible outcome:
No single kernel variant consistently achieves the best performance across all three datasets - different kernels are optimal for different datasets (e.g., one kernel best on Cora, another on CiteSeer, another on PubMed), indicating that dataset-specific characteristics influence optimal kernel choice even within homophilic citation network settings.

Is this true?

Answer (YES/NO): YES